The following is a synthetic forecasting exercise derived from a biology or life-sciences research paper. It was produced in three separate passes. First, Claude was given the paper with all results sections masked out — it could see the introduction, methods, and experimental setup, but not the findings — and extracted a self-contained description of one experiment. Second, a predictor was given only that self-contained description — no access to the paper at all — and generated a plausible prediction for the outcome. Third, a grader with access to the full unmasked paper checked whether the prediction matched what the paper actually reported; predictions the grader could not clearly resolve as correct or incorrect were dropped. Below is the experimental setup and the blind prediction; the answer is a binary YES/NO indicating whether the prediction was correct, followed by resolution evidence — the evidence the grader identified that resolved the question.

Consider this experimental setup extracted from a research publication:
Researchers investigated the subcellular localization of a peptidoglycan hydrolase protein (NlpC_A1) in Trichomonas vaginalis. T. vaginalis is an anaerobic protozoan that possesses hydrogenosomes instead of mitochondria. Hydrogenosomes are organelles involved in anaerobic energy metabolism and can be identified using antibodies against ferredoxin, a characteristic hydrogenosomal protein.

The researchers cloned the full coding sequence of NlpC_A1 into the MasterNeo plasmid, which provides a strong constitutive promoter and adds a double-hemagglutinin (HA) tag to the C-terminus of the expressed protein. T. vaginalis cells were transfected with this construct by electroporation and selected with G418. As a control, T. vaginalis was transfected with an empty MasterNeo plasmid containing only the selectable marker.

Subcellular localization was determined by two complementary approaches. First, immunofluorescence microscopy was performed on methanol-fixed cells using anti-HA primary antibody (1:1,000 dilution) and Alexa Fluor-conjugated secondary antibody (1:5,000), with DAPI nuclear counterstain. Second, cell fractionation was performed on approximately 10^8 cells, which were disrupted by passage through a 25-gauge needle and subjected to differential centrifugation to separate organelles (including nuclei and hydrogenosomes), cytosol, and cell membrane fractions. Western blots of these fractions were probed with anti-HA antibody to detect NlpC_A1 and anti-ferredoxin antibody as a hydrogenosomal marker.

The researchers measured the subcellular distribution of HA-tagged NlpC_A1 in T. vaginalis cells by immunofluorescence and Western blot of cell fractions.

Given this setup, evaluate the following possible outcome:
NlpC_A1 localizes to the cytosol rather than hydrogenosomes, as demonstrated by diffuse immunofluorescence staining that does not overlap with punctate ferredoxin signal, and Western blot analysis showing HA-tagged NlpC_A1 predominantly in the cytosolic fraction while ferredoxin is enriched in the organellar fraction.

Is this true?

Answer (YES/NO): NO